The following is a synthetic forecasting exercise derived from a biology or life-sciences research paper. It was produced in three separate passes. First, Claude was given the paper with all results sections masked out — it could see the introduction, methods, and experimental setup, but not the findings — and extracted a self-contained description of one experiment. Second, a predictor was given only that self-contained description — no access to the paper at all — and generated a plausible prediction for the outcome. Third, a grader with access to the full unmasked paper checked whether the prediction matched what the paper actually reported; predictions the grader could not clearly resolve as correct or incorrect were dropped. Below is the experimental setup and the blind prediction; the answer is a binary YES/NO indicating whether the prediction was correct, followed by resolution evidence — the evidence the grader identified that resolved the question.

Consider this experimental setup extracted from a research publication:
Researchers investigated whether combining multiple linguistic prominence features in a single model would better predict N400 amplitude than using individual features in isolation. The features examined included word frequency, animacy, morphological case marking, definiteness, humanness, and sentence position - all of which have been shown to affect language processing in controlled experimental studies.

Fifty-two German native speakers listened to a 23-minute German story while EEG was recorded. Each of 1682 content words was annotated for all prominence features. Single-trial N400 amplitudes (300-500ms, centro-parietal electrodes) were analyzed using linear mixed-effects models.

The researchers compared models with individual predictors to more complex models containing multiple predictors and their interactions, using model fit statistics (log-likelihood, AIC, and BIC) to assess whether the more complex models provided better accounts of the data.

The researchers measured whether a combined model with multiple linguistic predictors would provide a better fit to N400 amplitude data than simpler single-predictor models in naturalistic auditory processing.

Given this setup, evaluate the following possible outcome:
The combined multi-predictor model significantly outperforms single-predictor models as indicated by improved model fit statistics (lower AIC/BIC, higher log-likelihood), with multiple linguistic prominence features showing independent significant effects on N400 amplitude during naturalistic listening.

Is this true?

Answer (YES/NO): YES